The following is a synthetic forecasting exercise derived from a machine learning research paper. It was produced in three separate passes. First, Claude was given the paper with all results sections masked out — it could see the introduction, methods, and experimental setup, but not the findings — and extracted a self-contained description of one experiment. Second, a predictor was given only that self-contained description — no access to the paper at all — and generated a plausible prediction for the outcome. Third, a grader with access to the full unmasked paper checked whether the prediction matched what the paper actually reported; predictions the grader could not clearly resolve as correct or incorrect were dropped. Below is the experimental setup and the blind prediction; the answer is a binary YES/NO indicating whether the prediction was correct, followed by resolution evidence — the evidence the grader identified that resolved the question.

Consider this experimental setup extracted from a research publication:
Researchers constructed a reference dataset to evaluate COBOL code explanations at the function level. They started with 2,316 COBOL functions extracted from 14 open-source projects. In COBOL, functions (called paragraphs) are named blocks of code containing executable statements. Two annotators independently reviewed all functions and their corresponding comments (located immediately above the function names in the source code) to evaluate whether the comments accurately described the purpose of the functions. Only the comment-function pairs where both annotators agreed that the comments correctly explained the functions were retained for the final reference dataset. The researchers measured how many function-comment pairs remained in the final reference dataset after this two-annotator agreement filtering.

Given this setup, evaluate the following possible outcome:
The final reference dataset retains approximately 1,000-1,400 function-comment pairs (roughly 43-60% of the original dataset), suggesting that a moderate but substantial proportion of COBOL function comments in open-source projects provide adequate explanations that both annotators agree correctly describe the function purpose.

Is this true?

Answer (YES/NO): NO